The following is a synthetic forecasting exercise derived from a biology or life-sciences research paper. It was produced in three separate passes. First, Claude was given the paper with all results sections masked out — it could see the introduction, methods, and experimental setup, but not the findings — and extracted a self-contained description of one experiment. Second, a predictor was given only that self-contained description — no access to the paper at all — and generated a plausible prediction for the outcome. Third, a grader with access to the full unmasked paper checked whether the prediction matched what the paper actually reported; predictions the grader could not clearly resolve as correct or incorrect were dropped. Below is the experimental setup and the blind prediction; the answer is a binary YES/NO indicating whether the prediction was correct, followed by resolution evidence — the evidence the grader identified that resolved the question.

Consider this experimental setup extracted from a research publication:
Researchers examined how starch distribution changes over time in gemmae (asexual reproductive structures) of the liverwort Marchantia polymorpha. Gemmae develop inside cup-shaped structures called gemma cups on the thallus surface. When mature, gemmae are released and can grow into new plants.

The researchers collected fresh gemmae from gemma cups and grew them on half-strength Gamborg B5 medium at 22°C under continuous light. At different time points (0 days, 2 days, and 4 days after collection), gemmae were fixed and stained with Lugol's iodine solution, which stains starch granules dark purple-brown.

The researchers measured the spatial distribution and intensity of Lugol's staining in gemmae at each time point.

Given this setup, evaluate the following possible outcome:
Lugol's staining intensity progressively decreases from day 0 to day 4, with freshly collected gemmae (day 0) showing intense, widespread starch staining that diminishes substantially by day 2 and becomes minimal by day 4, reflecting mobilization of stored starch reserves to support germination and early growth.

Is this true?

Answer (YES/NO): YES